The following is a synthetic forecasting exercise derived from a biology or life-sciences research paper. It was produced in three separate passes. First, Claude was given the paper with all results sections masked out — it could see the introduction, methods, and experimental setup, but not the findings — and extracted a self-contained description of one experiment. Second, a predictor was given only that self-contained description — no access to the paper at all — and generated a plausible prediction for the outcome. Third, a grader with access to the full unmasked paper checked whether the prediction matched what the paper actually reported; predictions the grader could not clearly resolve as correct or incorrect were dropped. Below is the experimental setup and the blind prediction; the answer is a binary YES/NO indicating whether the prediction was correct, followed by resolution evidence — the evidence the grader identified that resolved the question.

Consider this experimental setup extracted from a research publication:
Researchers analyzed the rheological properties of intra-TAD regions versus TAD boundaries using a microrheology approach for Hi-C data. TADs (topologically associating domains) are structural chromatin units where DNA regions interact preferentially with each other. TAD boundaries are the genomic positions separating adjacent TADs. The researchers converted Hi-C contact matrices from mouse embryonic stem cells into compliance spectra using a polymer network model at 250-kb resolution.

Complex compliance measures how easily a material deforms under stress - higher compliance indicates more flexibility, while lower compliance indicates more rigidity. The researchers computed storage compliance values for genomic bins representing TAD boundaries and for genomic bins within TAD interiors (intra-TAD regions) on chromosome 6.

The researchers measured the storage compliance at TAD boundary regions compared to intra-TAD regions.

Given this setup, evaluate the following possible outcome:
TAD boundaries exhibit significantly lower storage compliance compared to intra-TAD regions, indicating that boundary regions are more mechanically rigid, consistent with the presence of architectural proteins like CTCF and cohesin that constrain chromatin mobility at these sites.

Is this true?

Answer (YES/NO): YES